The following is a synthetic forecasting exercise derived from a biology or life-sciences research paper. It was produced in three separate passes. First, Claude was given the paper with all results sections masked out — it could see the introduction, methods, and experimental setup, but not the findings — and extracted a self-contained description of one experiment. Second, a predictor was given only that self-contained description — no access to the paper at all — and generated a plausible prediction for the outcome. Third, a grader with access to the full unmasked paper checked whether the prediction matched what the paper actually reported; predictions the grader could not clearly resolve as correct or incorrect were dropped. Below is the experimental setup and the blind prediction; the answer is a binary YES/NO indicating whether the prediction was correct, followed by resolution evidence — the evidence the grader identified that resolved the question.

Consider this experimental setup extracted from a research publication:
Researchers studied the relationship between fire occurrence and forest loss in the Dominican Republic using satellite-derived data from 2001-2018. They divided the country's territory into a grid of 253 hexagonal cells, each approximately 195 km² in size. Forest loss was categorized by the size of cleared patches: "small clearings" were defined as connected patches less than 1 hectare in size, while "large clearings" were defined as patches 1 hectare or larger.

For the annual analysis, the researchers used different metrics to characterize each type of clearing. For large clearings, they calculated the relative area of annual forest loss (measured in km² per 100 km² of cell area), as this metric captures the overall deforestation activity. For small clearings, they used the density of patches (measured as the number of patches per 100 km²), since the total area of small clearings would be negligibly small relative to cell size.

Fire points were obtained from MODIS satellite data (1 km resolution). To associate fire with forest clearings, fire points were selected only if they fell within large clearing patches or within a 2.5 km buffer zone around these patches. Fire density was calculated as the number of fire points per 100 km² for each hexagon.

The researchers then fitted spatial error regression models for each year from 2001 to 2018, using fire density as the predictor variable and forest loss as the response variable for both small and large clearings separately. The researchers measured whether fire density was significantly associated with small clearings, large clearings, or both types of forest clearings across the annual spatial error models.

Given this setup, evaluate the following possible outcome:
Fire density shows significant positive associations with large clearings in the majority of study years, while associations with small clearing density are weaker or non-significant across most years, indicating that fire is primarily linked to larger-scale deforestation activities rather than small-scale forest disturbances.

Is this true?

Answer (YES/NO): NO